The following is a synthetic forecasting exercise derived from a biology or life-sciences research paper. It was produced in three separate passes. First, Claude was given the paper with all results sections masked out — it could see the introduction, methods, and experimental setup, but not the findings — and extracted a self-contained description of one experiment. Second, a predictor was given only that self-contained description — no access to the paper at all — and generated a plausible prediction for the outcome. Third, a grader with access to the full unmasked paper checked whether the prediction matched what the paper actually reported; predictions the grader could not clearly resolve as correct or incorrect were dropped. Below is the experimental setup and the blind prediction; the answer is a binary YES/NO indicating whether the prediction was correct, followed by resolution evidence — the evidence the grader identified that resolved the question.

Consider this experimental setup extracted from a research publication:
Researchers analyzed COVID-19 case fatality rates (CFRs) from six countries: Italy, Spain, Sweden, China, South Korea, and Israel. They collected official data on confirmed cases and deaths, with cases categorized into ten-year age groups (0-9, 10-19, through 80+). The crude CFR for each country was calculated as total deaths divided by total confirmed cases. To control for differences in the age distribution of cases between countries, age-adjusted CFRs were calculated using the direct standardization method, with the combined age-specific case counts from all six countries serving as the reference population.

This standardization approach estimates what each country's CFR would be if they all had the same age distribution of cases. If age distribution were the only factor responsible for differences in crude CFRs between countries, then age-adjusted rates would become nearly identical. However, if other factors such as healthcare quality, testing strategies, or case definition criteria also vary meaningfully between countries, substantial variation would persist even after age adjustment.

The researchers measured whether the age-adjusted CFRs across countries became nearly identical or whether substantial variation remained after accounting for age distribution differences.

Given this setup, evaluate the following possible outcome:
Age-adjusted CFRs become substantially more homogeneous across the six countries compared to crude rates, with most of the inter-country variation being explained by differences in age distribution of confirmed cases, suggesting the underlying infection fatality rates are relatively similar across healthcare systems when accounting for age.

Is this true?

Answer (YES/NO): YES